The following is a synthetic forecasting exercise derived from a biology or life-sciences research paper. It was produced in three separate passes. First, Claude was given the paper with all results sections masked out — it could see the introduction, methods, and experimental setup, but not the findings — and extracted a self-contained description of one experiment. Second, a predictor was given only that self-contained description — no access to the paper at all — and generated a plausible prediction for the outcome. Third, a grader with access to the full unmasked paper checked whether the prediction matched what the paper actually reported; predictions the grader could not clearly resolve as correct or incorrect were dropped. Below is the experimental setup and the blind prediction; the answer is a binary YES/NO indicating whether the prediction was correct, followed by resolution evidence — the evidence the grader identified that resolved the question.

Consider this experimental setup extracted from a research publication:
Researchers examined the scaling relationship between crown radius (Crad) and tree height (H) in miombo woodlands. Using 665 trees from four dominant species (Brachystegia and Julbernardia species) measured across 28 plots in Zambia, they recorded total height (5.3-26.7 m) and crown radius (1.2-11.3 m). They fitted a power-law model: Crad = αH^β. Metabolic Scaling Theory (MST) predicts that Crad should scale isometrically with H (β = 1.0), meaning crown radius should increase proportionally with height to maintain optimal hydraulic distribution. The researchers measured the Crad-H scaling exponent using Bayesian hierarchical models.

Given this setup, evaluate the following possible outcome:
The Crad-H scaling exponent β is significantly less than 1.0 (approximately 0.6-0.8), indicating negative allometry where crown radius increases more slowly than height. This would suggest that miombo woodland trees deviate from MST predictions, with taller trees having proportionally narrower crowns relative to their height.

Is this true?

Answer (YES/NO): YES